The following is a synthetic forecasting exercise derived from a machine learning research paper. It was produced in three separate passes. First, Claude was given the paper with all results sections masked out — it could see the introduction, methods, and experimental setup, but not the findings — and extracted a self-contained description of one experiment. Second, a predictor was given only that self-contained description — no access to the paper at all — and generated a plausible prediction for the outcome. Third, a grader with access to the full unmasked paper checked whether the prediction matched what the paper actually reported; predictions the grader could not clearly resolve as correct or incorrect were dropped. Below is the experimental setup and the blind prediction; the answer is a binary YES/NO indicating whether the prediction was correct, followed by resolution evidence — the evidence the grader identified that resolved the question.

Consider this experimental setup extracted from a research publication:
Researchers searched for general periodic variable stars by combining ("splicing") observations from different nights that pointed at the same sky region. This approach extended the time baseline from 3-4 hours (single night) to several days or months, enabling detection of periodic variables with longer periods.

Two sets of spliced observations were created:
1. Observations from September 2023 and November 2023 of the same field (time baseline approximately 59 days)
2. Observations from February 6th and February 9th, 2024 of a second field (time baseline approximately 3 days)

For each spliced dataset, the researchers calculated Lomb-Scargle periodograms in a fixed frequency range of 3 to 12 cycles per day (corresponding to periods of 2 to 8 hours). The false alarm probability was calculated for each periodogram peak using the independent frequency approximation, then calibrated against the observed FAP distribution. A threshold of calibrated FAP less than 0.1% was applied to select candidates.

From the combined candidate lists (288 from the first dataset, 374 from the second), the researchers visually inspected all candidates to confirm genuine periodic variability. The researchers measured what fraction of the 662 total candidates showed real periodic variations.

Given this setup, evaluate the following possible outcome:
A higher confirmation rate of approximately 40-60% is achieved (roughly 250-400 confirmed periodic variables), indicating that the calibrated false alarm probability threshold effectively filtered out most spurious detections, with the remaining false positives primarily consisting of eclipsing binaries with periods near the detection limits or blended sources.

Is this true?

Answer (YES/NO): NO